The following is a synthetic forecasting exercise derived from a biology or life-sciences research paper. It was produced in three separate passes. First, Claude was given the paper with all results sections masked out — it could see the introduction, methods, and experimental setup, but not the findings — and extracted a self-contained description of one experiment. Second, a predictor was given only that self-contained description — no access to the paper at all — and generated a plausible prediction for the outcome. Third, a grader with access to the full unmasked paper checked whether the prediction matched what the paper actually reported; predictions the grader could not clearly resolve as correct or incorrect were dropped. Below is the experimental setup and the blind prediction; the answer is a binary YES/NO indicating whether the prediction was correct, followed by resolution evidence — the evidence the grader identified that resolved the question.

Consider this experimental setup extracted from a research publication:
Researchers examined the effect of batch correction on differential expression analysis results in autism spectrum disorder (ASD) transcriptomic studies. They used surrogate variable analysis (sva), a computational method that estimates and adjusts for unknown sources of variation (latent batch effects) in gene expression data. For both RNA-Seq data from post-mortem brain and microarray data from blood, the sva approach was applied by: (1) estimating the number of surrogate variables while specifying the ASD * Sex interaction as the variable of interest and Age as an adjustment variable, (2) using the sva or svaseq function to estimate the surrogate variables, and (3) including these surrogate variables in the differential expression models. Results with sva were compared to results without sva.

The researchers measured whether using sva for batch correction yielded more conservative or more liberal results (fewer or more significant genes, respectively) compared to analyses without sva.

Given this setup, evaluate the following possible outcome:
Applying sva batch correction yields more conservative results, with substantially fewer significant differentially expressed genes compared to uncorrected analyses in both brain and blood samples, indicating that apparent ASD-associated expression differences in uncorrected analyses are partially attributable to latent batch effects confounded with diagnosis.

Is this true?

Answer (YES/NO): YES